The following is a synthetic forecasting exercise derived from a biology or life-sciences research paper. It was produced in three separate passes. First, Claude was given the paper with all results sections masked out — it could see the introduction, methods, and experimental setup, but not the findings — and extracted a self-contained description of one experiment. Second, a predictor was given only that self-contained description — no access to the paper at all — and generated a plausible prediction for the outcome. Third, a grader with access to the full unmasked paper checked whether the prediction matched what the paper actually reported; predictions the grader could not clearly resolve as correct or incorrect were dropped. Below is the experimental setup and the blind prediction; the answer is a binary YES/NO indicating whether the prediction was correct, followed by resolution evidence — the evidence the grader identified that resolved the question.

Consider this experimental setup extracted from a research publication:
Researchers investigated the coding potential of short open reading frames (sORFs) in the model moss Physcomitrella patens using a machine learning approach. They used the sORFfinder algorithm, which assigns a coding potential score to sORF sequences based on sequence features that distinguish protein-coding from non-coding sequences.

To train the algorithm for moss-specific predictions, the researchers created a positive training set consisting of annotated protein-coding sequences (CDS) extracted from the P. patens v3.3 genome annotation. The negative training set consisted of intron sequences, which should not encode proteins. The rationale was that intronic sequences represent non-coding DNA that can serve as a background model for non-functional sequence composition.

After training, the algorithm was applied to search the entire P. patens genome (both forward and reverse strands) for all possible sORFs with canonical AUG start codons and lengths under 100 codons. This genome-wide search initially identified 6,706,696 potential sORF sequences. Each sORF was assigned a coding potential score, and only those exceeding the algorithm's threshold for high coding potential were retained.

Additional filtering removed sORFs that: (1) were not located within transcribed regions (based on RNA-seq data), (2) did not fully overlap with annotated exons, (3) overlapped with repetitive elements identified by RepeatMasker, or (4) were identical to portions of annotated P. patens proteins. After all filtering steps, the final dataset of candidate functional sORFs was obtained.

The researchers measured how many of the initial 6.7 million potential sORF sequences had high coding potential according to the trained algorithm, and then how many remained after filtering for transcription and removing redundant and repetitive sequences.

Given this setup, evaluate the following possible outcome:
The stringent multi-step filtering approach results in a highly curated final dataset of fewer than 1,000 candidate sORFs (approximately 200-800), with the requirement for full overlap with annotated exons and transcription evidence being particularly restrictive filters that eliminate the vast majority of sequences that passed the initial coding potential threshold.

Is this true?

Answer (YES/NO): NO